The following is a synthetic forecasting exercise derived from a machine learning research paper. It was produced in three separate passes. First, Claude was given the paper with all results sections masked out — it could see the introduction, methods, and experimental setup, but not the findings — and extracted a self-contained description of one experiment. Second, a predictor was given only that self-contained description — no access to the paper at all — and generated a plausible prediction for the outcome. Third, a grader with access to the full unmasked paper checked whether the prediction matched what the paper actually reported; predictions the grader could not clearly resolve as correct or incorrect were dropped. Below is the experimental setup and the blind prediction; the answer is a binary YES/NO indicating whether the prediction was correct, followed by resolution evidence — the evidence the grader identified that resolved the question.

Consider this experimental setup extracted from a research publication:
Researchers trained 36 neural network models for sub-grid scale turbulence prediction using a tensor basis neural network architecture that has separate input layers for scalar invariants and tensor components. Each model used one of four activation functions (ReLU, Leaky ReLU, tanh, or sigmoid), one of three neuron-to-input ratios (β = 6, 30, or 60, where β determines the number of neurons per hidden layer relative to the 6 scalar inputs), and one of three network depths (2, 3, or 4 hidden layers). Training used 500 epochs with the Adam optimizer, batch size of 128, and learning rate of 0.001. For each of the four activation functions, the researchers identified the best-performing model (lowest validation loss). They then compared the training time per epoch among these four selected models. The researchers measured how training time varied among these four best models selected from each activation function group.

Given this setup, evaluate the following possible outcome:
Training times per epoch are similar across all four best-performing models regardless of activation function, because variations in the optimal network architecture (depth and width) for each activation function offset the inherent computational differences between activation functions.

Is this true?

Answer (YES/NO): NO